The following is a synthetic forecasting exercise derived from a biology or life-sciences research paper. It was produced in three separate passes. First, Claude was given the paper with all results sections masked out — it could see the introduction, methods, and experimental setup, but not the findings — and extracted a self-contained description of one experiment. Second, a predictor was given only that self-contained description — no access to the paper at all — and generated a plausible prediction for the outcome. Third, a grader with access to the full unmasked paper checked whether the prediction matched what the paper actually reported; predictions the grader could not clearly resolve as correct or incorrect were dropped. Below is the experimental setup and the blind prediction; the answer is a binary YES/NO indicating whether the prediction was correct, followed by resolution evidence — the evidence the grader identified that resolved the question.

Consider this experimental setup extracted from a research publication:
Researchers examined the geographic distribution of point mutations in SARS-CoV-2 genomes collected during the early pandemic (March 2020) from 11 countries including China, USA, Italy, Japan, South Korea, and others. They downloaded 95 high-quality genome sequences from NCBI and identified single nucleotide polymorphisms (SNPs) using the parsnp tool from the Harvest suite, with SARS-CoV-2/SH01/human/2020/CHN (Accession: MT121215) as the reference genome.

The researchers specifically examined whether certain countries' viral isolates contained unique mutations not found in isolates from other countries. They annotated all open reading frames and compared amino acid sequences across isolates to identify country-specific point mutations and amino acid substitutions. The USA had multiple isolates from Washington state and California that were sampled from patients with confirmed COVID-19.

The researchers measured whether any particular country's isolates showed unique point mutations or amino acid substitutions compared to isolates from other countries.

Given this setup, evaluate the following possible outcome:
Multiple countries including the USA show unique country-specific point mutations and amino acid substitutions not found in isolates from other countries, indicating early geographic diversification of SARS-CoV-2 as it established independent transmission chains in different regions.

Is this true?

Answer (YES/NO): NO